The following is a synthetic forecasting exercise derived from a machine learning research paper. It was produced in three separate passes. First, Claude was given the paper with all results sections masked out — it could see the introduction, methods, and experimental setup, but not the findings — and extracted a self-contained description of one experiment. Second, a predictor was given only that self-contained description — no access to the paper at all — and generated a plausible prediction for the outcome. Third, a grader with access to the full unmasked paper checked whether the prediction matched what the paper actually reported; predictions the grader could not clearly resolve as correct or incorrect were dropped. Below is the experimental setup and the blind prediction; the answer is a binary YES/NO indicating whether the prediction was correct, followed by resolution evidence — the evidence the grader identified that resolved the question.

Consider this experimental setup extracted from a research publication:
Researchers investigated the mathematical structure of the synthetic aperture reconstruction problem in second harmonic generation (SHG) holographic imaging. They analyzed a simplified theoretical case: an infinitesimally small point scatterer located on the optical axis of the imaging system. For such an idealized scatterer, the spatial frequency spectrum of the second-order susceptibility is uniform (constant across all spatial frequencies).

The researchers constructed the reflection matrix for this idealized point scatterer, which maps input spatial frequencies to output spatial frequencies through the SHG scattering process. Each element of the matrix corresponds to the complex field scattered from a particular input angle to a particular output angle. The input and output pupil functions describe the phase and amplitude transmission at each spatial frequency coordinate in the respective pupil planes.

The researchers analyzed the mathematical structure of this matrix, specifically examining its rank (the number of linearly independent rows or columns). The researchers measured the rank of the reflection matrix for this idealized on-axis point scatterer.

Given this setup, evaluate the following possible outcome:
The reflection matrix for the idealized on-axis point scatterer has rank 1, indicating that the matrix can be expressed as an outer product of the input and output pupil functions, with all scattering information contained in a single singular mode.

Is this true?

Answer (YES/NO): YES